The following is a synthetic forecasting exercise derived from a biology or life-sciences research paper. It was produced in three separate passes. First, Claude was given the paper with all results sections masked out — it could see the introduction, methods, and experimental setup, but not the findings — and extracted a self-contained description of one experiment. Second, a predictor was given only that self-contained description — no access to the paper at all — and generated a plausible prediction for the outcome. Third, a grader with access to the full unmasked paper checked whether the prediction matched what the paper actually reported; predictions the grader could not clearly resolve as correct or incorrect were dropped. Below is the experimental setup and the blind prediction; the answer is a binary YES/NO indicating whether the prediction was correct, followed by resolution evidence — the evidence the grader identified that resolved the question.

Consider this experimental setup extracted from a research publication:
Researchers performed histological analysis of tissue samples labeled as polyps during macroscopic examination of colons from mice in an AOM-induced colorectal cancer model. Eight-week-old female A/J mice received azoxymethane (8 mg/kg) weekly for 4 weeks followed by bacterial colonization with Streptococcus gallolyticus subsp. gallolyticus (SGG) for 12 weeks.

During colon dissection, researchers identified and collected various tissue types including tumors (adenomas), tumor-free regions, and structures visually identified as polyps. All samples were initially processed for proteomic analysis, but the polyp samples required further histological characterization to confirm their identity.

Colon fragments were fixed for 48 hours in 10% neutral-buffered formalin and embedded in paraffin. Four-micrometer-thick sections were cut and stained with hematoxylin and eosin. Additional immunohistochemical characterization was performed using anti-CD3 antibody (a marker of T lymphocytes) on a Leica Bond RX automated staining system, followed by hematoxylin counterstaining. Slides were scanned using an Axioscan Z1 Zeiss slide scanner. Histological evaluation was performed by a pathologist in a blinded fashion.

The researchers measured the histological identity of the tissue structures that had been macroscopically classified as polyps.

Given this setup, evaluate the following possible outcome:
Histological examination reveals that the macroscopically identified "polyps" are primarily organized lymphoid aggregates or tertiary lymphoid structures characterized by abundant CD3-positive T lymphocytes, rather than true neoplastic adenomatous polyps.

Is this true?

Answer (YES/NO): YES